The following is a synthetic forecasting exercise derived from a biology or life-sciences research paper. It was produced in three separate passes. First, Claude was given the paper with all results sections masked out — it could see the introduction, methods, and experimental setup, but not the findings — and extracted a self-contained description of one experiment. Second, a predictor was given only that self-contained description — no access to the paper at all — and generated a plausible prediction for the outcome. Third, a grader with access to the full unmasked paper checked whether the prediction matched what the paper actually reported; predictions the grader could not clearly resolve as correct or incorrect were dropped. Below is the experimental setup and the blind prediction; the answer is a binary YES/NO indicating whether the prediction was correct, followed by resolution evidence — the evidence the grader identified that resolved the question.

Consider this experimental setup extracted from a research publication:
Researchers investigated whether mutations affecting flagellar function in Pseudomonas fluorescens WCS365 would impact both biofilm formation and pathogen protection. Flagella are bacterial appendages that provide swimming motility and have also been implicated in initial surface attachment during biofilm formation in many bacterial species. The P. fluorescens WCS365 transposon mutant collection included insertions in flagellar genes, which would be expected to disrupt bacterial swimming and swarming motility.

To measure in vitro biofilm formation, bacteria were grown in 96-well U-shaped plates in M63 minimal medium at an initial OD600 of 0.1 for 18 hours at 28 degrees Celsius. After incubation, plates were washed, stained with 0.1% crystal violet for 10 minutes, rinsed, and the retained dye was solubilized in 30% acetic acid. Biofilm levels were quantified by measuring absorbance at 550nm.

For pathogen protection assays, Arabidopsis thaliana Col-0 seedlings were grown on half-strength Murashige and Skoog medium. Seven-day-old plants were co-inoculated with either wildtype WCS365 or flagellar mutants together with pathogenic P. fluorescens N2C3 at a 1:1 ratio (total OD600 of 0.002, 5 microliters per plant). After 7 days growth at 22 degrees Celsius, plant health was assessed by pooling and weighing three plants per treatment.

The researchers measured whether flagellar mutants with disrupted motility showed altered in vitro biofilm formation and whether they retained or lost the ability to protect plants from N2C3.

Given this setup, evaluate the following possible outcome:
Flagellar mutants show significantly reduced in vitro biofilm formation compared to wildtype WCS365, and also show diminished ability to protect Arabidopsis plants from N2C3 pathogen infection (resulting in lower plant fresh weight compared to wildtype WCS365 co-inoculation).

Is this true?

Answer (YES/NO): NO